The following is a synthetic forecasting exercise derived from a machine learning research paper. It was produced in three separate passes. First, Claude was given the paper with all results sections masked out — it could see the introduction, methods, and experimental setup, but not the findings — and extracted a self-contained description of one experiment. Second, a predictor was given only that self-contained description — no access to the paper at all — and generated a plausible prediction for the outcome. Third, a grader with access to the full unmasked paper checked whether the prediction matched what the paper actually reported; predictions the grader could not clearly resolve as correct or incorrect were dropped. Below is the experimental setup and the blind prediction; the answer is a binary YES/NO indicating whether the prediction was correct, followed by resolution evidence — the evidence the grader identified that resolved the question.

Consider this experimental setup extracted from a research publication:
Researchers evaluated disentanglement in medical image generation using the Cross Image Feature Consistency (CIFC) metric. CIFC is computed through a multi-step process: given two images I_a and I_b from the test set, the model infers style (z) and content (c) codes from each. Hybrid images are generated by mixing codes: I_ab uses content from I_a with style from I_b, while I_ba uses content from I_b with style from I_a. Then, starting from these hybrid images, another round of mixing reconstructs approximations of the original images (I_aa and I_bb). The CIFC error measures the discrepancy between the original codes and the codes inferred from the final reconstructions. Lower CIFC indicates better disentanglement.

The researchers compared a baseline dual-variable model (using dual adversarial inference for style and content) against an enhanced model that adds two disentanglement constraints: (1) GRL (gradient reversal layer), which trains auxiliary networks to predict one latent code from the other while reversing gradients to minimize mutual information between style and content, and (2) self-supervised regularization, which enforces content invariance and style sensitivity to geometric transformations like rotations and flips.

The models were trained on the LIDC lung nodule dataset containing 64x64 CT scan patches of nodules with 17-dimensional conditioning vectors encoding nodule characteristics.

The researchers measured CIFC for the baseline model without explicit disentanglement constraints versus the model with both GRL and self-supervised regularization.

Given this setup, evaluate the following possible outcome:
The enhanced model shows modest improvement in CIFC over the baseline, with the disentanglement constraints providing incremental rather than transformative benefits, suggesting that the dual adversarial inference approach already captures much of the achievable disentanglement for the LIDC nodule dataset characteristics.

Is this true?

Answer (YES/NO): NO